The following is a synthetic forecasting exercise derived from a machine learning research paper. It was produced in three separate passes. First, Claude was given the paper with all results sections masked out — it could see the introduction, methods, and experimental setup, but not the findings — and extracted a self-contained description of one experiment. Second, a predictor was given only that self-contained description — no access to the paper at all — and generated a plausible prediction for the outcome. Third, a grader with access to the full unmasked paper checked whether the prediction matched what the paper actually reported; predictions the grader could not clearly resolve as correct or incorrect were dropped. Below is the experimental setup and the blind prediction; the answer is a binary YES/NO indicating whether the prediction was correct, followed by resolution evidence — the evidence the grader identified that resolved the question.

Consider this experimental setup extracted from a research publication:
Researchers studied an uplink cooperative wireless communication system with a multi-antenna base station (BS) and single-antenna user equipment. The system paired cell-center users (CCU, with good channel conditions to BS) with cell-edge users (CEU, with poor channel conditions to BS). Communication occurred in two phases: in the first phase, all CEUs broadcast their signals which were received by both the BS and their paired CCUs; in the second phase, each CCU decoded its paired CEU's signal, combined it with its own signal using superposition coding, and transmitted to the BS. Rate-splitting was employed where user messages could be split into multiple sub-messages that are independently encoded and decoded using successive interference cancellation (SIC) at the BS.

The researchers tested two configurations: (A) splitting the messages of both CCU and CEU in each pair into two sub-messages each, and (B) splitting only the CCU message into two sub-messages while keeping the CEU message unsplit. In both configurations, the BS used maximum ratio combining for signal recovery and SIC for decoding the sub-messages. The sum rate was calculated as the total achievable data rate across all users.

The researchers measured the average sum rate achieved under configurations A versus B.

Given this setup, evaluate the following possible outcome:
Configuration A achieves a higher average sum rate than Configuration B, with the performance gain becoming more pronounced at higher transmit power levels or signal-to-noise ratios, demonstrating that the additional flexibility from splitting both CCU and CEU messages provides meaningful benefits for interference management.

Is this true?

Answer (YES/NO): NO